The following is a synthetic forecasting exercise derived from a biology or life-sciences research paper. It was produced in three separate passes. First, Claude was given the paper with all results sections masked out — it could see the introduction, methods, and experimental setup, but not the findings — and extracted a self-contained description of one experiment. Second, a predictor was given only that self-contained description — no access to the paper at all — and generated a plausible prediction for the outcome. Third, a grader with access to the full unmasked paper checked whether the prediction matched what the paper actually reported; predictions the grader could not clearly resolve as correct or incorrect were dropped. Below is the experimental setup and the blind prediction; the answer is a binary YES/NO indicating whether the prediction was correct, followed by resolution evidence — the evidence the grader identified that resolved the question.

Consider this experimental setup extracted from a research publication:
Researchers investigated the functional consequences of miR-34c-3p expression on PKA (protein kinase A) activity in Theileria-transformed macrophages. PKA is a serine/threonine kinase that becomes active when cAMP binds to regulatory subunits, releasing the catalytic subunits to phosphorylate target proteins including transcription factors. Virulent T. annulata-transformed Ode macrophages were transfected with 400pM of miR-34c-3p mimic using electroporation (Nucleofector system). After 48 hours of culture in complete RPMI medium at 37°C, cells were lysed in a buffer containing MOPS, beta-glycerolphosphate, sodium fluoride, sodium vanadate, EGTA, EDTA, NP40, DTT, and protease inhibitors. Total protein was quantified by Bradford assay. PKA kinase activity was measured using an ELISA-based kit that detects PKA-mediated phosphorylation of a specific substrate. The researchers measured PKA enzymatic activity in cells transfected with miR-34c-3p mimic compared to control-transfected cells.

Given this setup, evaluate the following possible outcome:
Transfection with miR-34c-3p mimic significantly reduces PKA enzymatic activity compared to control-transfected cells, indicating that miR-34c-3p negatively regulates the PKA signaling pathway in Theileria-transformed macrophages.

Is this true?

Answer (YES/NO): NO